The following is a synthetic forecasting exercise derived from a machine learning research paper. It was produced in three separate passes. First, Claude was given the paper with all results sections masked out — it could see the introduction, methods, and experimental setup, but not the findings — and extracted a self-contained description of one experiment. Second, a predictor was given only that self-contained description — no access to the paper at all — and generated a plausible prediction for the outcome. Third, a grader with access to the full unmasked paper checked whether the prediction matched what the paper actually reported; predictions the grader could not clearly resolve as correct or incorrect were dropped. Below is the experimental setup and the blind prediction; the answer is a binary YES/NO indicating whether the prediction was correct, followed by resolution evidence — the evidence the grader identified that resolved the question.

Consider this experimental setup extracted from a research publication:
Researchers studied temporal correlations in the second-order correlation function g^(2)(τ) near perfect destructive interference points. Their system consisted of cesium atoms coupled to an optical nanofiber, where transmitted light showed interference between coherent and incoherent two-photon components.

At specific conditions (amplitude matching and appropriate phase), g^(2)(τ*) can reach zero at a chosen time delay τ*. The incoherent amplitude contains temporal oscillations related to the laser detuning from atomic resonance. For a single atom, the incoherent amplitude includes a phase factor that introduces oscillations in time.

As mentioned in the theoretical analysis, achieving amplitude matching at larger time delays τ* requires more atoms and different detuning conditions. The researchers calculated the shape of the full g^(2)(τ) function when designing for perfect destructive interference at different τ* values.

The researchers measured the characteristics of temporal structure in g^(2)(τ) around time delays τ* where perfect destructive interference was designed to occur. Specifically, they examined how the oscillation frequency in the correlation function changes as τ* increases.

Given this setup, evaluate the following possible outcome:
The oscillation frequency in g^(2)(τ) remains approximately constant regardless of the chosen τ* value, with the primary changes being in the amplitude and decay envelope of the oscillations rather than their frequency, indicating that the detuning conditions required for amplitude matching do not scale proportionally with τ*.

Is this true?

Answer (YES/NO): NO